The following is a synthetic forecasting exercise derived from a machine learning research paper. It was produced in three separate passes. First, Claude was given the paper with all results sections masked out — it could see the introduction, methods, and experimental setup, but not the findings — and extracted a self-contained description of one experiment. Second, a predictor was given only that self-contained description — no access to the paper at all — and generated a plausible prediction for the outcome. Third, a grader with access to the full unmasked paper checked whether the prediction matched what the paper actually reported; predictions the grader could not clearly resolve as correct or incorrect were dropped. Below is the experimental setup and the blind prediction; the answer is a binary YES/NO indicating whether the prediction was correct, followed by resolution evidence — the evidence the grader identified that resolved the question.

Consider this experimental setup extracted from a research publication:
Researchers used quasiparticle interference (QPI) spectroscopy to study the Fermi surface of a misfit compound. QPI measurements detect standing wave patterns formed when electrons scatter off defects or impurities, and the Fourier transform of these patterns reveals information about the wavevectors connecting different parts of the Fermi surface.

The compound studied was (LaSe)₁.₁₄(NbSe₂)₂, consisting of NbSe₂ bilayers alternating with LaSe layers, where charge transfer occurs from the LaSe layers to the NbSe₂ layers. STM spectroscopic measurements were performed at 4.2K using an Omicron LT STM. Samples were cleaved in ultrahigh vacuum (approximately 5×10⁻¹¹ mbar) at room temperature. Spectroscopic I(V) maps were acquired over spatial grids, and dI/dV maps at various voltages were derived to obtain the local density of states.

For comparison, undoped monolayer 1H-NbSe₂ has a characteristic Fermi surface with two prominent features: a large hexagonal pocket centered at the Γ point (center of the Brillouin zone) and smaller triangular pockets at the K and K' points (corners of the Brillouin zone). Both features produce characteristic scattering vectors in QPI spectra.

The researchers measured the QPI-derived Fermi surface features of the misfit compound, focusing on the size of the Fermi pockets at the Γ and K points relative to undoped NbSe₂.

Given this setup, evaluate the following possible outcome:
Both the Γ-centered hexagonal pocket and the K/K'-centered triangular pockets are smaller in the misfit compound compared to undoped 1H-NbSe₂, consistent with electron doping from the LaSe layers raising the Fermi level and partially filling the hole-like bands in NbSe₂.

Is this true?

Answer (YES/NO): YES